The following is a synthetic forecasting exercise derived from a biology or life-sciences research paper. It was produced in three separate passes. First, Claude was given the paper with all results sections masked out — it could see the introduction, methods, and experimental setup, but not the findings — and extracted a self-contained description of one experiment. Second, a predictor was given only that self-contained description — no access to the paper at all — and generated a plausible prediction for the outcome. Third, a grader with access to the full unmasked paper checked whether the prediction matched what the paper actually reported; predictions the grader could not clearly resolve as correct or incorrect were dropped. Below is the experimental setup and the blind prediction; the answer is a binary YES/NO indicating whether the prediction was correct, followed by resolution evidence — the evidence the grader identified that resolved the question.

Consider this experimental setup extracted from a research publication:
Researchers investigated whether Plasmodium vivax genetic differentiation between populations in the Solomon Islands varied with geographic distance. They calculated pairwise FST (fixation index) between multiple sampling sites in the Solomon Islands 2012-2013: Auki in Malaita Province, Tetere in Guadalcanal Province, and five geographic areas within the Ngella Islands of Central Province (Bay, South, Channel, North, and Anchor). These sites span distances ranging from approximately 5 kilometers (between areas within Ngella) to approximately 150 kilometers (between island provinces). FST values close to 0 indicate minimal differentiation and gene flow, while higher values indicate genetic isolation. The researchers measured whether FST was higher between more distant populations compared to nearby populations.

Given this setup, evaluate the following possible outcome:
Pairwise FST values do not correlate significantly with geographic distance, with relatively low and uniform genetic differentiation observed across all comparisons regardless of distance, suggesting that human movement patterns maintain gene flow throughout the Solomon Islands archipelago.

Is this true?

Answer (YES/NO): NO